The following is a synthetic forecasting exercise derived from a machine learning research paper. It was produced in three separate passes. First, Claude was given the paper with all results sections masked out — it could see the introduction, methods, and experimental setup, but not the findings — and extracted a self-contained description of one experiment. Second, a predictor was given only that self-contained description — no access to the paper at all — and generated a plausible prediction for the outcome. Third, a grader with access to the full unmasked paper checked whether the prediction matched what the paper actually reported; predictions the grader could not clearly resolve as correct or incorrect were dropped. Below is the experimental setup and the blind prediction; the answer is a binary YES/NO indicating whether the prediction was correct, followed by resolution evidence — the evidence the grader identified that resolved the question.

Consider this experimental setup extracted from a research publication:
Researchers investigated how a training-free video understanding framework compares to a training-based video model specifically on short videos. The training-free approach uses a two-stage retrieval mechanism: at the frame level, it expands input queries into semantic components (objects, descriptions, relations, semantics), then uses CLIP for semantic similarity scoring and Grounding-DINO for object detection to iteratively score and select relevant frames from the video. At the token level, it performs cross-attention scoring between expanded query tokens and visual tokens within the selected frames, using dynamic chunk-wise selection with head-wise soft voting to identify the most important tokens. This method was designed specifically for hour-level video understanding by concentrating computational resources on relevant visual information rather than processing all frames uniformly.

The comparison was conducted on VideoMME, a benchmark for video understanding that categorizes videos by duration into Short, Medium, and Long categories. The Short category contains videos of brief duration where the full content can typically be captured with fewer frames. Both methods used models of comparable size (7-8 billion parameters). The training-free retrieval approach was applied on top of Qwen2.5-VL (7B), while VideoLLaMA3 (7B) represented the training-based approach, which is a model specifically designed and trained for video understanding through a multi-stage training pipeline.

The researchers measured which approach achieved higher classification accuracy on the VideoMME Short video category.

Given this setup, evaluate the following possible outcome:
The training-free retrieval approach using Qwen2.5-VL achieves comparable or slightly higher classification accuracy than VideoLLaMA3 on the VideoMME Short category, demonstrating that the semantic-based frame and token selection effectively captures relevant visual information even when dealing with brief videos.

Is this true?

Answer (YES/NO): NO